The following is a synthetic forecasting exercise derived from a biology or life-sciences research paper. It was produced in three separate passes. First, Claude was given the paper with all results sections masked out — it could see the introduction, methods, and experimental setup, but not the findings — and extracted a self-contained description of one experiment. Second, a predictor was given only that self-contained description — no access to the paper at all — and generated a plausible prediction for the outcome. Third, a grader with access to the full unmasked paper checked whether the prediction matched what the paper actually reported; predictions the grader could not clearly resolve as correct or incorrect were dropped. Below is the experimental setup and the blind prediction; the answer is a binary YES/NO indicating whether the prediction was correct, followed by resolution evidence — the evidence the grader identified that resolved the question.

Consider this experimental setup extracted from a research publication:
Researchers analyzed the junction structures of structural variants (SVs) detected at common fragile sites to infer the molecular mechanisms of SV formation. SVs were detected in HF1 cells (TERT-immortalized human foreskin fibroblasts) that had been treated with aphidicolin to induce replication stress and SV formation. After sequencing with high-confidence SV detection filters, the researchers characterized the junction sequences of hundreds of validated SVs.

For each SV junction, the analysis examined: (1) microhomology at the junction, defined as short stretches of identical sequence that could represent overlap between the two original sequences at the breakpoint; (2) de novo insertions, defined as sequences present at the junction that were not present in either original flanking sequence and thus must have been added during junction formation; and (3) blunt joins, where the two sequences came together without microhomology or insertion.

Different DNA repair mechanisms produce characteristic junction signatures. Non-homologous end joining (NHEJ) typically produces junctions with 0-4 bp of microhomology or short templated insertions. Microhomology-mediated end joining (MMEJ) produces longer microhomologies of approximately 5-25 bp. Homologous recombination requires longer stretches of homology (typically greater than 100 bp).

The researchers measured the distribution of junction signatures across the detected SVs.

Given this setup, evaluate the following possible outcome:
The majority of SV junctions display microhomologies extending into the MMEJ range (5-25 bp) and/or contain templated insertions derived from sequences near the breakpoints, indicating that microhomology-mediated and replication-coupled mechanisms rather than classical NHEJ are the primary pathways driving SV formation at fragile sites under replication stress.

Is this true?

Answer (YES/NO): NO